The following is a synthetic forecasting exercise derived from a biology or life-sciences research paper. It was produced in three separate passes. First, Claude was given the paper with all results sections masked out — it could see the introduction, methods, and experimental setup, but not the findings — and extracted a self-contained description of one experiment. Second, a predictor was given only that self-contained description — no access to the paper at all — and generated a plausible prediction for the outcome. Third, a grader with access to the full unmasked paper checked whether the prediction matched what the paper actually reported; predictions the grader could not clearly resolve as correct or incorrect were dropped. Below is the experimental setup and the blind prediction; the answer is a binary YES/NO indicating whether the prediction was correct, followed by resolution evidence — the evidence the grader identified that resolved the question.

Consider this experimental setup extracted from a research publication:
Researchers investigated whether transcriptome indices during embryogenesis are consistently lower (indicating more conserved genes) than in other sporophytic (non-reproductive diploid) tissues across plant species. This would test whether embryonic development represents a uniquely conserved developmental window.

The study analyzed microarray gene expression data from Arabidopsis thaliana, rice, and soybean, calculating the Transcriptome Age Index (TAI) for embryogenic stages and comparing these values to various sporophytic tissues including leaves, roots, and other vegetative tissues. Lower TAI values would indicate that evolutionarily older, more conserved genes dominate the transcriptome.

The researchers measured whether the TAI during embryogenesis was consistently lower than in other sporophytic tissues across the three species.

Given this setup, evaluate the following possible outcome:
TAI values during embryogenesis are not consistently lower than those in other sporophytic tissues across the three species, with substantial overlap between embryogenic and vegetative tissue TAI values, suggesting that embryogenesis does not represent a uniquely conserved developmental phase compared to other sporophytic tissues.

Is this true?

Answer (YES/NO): YES